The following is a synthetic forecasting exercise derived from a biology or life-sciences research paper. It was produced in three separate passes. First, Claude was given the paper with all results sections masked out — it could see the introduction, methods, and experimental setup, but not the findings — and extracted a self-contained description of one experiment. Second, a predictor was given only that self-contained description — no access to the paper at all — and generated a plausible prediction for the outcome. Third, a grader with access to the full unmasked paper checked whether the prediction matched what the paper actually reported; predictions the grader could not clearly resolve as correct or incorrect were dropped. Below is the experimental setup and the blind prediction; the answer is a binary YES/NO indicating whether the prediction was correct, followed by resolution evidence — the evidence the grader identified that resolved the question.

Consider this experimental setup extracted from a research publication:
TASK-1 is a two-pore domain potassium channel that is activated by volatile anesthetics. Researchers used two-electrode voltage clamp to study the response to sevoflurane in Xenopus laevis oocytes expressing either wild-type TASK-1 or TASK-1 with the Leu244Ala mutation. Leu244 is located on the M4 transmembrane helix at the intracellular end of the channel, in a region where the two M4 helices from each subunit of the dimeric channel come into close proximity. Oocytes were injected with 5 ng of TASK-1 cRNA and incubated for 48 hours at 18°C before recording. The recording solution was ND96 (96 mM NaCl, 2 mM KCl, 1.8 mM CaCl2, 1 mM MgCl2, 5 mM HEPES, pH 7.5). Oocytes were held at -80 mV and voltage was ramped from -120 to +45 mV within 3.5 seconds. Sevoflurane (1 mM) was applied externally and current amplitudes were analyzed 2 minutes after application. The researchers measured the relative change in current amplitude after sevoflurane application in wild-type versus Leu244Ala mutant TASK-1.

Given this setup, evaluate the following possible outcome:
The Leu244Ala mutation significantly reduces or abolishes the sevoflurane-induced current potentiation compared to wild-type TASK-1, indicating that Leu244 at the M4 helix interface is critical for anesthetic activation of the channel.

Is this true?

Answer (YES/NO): YES